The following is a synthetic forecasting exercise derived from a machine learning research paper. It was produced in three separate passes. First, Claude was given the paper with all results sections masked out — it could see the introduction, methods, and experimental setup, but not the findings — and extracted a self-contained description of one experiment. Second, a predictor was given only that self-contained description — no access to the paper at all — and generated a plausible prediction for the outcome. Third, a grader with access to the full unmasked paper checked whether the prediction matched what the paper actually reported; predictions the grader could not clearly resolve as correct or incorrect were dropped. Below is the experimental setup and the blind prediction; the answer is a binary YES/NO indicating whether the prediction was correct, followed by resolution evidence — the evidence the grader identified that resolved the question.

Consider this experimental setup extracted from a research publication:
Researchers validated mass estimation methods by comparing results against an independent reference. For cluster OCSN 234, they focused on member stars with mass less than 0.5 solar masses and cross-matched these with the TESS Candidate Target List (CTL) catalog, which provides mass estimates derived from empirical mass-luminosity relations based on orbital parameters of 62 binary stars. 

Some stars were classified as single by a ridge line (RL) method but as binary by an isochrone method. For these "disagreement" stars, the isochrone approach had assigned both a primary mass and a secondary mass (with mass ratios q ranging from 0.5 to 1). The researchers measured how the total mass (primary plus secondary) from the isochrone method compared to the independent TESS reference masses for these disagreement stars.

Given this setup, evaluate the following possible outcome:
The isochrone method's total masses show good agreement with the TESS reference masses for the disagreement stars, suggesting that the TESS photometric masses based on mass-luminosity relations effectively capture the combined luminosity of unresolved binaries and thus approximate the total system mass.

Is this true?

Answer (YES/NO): NO